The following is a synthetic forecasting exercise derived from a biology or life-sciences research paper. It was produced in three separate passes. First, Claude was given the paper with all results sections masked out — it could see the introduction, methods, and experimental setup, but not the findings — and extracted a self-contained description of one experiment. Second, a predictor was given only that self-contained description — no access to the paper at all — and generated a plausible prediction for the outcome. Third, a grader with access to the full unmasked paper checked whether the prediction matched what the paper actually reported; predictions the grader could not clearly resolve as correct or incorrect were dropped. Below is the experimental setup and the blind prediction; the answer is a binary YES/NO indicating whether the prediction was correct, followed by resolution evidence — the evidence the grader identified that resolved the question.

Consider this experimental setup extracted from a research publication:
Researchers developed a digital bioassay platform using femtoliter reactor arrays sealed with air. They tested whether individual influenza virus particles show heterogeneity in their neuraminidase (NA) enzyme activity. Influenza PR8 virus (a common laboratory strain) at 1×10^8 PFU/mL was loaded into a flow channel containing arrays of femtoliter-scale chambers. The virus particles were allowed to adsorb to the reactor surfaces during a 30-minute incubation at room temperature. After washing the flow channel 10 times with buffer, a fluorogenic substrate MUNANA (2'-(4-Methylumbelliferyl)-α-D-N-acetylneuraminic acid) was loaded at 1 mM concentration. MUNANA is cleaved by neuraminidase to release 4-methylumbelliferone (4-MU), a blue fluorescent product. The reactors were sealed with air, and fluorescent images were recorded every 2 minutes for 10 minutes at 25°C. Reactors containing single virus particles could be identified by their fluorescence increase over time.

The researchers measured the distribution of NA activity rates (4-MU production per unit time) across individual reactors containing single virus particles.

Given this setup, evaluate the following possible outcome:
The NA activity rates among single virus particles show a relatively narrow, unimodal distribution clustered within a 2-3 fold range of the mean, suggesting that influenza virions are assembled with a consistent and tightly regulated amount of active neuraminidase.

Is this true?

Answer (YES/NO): NO